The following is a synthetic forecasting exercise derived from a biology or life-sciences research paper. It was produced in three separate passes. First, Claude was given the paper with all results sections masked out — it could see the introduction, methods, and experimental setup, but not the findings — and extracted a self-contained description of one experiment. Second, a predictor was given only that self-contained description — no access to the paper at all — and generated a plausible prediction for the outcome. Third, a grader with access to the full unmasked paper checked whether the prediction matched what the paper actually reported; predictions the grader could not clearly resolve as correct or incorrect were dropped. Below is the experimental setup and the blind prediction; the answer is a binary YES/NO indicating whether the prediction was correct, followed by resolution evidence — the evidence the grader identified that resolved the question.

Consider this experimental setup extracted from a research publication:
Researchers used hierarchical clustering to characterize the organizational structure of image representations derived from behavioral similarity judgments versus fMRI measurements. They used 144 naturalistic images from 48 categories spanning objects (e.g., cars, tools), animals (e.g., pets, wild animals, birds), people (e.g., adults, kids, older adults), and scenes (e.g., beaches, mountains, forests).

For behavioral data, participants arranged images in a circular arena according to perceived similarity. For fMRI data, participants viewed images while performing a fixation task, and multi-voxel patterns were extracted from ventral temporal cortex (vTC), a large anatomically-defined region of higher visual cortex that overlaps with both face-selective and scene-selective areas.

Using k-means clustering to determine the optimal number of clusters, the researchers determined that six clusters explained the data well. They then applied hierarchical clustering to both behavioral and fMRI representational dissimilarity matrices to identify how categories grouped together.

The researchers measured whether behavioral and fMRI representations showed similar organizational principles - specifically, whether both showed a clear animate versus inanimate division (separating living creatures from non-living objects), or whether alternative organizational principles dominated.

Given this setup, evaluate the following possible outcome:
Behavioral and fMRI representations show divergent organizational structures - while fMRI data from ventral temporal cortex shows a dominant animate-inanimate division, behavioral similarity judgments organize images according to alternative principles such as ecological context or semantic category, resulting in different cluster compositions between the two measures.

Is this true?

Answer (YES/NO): NO